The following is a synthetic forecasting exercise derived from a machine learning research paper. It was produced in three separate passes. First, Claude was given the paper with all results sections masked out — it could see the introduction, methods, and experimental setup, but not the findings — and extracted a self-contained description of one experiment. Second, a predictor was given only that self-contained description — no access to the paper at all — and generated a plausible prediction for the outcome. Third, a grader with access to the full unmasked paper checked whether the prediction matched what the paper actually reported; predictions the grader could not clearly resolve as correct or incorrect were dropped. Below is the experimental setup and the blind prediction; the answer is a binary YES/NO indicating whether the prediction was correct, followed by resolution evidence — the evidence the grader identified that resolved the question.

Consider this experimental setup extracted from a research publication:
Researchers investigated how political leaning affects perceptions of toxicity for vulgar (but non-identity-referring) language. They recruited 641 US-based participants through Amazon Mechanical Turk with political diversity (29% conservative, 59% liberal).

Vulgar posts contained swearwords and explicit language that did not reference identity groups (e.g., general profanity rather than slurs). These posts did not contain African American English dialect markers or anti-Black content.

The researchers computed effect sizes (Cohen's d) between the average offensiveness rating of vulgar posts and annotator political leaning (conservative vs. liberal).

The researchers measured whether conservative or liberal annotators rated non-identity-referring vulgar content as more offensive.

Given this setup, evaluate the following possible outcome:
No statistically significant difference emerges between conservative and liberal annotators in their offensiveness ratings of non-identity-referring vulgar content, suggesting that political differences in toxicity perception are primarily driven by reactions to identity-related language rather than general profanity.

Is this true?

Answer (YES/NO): NO